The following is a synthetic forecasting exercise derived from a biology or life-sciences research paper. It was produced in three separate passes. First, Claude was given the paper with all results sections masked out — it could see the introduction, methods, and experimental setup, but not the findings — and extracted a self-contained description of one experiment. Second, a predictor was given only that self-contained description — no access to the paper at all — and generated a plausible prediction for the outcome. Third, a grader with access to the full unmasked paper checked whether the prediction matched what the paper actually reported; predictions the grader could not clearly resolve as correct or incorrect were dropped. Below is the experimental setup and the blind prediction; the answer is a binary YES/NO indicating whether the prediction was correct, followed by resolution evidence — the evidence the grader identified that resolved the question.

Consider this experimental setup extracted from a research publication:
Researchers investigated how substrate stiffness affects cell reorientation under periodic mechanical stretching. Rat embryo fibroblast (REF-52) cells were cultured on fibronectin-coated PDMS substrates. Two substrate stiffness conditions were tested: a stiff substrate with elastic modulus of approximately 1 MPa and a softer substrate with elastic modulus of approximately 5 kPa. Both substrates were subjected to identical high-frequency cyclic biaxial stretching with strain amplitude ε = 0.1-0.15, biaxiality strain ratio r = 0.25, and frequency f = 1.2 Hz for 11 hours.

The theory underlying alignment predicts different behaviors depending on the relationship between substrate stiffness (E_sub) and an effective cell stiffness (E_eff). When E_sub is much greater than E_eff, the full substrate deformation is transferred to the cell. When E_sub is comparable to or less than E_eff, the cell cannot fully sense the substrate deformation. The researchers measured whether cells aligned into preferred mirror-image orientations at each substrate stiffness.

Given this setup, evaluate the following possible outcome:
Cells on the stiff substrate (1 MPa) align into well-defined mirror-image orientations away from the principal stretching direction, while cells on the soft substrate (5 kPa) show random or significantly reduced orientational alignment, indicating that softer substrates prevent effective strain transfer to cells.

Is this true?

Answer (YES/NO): YES